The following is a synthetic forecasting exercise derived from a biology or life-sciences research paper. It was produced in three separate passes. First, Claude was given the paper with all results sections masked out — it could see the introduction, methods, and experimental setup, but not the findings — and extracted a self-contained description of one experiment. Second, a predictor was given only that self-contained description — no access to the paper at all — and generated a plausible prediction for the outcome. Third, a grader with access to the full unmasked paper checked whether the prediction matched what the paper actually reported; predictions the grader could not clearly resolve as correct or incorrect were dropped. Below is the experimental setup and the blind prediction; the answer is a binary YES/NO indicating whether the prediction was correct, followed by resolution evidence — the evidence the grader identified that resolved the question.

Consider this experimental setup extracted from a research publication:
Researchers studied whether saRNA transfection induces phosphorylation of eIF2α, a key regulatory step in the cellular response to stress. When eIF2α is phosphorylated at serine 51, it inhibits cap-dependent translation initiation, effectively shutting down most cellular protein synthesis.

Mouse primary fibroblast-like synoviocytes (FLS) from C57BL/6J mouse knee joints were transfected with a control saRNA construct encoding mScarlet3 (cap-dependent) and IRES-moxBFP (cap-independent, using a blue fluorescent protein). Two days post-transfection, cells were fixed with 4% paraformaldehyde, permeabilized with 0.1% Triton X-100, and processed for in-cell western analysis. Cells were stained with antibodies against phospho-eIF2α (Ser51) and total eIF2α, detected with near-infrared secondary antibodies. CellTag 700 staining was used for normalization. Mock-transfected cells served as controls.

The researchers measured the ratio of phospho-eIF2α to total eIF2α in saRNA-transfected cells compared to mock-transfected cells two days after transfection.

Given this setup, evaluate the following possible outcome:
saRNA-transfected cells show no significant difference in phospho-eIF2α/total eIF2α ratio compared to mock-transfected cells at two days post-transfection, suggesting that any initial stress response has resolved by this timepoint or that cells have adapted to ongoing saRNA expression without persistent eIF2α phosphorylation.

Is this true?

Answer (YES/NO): NO